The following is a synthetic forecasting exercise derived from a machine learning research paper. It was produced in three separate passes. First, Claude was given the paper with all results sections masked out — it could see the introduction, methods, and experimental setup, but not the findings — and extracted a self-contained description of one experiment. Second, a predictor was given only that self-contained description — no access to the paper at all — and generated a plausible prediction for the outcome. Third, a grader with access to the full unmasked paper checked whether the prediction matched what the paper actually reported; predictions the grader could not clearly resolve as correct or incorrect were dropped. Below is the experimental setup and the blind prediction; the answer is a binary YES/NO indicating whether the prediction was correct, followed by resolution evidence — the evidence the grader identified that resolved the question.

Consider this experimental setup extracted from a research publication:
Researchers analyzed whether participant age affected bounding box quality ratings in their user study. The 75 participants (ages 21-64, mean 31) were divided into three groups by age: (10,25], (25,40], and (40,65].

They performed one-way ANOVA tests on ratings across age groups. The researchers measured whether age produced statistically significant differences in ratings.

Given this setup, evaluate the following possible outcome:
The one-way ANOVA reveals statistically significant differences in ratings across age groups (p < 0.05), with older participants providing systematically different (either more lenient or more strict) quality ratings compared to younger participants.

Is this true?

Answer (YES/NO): YES